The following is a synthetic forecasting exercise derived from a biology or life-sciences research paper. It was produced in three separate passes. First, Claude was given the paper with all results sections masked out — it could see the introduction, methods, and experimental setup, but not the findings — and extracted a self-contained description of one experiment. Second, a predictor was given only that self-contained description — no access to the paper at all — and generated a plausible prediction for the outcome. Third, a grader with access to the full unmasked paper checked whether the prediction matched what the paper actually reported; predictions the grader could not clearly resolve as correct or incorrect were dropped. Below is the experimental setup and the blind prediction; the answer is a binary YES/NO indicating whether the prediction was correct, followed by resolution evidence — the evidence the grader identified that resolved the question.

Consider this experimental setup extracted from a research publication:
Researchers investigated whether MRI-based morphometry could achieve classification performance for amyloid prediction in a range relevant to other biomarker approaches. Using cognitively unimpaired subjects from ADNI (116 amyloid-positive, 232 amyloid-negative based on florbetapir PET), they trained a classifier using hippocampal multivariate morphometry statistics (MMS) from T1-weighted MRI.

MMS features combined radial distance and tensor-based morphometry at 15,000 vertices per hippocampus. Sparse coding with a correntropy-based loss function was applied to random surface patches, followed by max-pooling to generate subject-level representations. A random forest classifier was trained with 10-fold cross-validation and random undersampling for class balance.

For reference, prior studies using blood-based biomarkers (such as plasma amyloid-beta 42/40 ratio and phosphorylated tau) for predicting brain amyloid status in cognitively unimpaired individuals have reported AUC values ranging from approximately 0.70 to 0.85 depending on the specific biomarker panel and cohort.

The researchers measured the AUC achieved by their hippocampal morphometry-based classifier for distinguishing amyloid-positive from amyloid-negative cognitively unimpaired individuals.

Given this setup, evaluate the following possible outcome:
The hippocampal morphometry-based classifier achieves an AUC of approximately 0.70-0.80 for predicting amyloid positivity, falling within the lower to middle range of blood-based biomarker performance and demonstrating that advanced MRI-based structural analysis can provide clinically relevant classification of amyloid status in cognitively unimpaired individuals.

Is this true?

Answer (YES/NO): YES